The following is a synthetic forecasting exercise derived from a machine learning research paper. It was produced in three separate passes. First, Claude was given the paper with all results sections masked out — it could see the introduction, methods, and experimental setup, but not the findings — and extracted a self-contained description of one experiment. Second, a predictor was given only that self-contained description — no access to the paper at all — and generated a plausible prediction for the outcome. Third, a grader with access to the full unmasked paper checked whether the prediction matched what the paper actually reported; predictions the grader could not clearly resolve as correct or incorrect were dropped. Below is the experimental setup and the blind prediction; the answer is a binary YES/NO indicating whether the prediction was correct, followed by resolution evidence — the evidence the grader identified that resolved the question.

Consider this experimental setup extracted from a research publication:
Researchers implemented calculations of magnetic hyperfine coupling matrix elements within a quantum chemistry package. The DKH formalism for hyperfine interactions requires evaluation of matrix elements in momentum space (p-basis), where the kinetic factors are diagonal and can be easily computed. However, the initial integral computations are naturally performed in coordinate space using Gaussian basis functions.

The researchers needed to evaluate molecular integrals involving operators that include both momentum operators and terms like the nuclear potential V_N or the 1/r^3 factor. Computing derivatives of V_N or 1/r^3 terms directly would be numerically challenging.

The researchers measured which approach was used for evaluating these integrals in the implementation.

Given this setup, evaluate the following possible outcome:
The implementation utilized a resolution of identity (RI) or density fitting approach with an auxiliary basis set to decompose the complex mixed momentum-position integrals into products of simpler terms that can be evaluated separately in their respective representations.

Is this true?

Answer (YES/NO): NO